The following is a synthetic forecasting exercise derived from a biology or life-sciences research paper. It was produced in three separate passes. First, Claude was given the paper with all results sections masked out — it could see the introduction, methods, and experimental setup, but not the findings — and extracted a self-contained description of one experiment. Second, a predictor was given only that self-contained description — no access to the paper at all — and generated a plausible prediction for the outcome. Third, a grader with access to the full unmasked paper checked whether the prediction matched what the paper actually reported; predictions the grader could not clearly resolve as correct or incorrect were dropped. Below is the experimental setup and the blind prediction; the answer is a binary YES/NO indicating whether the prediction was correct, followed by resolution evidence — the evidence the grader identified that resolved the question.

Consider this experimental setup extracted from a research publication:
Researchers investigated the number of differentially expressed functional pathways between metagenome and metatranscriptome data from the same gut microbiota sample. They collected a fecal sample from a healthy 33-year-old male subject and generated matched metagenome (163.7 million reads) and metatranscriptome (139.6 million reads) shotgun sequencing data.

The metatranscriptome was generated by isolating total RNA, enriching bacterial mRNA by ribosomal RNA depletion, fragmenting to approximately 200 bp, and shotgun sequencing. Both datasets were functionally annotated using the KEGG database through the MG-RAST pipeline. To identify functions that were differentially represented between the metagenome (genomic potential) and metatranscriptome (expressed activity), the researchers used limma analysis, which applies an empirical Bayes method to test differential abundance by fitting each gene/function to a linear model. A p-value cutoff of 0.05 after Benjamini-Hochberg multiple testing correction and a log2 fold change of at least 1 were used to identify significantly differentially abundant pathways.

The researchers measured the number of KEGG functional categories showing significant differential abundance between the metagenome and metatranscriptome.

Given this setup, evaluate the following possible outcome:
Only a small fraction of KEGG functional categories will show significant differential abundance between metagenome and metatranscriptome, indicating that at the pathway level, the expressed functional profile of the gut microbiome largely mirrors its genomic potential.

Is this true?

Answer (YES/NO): NO